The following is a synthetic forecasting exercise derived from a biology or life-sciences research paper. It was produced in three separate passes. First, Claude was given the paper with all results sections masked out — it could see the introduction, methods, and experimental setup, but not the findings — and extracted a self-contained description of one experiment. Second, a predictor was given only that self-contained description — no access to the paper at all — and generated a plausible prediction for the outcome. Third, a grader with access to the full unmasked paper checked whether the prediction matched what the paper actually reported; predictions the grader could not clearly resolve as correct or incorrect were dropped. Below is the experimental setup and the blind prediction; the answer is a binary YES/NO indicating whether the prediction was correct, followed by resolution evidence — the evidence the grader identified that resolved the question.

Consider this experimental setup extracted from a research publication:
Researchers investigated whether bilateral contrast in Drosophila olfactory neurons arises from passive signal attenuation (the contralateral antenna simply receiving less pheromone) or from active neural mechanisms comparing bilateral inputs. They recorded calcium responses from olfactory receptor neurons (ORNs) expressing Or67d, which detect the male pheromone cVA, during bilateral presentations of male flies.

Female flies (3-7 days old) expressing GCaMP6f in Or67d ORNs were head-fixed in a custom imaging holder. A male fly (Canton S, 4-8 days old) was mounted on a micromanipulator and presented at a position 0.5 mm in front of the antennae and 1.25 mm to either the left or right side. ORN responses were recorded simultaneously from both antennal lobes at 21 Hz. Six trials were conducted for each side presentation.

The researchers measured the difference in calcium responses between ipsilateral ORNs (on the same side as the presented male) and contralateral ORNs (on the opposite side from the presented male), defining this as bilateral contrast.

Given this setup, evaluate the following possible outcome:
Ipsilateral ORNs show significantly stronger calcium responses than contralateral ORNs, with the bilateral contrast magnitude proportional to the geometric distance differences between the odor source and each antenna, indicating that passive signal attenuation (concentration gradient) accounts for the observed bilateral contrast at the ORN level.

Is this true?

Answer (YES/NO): YES